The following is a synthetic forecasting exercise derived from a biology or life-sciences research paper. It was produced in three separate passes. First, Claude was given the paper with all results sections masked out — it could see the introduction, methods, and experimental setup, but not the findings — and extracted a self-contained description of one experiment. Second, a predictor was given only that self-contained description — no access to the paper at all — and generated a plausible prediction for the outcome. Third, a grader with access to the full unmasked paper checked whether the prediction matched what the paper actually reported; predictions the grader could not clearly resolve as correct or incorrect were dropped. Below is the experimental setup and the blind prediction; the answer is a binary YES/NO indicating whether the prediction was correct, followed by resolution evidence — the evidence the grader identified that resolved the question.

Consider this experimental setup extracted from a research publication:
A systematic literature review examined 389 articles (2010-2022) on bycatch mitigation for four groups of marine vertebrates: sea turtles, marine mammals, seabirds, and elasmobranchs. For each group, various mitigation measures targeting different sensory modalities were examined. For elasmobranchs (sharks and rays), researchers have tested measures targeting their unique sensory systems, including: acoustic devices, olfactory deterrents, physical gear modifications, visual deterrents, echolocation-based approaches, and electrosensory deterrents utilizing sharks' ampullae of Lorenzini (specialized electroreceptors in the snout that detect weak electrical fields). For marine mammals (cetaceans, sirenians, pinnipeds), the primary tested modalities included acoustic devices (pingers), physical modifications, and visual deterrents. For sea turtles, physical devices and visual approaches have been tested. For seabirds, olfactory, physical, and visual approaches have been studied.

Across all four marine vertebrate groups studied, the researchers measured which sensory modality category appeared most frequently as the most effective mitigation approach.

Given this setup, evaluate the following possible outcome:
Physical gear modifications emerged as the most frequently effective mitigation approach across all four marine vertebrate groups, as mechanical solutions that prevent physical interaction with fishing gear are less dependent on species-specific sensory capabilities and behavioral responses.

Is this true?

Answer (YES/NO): NO